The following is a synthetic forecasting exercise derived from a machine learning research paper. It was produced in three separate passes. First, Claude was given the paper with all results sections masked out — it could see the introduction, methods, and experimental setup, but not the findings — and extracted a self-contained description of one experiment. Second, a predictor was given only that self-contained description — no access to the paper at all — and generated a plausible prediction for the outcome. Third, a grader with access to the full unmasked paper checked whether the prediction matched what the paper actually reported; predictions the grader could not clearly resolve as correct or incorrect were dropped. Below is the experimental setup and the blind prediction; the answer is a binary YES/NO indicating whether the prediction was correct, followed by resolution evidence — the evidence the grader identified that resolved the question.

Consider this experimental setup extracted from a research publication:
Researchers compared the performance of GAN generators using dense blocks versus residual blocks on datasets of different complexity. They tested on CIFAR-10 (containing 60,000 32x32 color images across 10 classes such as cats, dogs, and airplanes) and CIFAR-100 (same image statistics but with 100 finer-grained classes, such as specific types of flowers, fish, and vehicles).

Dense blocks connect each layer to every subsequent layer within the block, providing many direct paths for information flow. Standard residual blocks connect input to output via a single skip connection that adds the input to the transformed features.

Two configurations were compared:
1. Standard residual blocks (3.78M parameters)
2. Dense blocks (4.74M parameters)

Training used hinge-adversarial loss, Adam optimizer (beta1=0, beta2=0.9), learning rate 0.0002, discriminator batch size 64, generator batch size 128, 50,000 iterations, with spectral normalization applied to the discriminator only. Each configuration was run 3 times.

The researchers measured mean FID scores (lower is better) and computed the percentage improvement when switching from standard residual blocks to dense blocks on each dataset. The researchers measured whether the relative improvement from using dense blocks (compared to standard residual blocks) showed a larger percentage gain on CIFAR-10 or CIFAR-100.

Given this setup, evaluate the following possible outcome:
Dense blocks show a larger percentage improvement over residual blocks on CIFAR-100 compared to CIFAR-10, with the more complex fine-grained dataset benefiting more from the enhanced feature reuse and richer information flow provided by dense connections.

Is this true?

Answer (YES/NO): NO